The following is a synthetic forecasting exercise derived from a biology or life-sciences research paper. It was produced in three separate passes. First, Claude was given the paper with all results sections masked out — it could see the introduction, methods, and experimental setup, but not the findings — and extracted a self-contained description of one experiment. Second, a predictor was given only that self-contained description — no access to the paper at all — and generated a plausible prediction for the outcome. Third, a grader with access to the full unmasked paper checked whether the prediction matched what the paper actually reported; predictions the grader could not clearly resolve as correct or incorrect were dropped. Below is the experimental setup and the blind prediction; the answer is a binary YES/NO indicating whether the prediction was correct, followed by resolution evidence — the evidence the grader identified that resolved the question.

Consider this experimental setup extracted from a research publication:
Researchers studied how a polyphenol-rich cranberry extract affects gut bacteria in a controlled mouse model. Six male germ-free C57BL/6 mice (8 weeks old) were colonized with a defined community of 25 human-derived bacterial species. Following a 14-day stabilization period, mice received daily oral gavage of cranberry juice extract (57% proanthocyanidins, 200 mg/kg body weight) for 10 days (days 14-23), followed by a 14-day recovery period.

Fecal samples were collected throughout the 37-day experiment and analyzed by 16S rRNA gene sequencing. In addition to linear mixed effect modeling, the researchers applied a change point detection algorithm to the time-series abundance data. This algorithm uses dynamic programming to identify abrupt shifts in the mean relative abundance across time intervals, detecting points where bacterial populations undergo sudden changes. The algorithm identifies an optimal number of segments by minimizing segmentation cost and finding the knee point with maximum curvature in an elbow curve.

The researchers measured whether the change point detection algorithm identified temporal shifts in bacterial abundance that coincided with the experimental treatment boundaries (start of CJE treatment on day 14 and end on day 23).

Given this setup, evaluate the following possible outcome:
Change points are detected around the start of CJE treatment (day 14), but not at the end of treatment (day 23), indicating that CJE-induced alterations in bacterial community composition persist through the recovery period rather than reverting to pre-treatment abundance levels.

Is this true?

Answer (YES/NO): NO